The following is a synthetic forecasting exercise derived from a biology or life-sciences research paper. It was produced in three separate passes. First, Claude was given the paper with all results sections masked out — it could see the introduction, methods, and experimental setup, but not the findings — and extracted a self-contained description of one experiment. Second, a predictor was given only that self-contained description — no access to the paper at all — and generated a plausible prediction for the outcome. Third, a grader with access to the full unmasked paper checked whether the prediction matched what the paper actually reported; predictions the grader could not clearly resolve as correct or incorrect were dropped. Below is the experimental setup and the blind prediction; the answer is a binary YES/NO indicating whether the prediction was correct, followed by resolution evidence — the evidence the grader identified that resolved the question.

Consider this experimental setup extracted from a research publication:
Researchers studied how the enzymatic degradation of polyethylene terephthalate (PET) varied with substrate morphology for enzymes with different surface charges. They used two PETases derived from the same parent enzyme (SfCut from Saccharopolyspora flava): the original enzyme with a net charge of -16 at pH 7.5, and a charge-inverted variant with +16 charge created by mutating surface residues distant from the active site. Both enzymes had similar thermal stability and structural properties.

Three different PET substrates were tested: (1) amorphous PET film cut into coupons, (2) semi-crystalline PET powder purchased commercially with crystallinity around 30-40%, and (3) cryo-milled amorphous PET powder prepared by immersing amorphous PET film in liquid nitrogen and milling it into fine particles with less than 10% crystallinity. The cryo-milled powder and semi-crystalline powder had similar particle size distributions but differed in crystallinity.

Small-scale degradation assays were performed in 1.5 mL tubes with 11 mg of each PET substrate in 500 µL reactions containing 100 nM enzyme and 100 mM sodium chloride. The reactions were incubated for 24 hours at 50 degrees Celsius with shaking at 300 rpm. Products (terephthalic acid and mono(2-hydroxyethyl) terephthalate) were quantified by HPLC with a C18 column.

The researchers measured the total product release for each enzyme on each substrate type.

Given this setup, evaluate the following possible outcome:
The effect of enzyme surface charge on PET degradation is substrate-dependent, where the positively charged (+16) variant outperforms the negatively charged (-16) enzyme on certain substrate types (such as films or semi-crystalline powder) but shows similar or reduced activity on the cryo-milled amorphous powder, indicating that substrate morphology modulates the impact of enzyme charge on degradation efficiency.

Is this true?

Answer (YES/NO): NO